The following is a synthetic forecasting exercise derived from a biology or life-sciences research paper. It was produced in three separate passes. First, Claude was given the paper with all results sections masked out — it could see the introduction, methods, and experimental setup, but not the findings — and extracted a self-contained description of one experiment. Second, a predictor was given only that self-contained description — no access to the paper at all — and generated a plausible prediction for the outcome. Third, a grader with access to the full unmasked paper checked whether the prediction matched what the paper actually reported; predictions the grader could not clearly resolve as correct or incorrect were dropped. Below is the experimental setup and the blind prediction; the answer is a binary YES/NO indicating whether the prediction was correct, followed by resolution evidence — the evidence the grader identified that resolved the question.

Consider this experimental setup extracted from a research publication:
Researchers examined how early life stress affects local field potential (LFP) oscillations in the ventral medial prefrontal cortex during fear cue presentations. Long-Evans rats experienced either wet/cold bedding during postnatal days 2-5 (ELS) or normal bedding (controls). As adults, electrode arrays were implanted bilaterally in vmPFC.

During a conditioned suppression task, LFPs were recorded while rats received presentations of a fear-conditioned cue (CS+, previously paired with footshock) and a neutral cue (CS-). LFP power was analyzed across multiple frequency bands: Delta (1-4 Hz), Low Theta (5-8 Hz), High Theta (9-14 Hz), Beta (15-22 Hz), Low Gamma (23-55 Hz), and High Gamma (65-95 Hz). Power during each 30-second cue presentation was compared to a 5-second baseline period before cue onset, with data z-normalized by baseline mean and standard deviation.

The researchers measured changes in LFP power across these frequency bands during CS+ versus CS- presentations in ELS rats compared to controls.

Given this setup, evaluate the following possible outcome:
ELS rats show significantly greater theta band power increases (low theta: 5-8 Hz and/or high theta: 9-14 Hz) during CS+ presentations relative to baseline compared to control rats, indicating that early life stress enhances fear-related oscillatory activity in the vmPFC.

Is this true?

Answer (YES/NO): NO